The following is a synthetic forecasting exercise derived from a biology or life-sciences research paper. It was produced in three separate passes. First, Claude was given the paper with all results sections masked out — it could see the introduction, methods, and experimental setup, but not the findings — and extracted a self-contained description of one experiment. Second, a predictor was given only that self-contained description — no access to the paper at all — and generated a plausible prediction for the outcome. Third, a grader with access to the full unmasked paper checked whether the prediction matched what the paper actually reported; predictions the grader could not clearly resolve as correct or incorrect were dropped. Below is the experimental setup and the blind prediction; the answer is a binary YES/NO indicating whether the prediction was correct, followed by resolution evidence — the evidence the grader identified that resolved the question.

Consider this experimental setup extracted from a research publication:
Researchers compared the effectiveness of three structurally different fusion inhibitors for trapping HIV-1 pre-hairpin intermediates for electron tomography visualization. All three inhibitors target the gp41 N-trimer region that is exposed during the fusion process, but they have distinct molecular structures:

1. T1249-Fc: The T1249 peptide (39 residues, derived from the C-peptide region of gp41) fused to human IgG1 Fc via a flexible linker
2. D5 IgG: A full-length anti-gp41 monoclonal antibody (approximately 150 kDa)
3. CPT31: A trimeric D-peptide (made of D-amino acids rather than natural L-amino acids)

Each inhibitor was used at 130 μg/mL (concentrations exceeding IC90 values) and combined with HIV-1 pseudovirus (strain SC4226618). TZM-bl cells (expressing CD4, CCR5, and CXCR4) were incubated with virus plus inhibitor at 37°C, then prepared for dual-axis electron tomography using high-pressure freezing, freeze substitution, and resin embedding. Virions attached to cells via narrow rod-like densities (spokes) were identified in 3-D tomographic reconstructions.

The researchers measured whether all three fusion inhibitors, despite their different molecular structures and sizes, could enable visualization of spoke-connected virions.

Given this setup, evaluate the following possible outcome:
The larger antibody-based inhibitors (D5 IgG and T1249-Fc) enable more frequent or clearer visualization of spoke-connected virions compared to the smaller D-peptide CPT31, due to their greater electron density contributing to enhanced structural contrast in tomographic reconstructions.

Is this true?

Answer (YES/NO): NO